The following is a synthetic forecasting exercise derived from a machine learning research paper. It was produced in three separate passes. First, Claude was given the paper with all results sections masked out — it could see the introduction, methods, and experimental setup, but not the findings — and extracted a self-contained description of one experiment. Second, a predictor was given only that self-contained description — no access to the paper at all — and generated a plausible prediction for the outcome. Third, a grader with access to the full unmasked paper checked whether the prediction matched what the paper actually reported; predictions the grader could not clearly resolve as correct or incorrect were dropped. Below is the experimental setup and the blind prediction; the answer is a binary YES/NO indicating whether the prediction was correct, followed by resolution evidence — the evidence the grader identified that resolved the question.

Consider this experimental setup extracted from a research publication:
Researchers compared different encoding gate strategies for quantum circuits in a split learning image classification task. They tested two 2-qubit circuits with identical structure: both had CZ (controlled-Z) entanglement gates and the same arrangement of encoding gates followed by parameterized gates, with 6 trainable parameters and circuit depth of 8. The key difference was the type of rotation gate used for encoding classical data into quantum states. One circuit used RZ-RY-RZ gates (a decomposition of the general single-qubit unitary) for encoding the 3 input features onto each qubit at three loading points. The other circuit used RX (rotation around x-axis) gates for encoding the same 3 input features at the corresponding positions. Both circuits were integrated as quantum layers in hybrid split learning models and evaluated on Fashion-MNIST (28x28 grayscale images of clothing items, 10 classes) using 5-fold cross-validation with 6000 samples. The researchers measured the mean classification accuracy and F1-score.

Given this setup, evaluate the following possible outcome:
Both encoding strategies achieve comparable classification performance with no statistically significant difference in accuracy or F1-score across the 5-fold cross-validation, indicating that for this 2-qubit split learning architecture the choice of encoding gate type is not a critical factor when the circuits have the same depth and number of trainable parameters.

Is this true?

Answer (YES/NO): NO